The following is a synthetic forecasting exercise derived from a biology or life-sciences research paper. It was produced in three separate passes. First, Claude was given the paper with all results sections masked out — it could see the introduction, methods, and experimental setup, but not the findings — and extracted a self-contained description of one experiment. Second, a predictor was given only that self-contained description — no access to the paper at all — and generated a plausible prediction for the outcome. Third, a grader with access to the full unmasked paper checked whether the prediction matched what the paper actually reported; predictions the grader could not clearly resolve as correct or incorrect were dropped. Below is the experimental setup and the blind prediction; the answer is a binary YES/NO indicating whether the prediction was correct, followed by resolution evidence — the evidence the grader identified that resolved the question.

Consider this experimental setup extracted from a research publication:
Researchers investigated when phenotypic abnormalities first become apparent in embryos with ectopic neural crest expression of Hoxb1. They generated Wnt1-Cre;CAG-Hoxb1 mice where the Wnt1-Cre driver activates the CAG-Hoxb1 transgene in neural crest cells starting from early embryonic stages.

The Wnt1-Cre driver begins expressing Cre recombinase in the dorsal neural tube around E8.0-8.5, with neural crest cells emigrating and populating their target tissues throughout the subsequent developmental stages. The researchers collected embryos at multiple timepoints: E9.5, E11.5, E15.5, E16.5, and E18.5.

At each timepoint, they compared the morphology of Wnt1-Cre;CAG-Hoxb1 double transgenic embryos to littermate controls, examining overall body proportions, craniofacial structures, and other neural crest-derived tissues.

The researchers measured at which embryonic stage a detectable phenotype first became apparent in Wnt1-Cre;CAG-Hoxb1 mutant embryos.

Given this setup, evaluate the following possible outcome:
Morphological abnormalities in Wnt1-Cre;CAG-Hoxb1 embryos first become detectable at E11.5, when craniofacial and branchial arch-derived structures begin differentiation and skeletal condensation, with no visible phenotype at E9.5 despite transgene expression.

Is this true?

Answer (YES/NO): YES